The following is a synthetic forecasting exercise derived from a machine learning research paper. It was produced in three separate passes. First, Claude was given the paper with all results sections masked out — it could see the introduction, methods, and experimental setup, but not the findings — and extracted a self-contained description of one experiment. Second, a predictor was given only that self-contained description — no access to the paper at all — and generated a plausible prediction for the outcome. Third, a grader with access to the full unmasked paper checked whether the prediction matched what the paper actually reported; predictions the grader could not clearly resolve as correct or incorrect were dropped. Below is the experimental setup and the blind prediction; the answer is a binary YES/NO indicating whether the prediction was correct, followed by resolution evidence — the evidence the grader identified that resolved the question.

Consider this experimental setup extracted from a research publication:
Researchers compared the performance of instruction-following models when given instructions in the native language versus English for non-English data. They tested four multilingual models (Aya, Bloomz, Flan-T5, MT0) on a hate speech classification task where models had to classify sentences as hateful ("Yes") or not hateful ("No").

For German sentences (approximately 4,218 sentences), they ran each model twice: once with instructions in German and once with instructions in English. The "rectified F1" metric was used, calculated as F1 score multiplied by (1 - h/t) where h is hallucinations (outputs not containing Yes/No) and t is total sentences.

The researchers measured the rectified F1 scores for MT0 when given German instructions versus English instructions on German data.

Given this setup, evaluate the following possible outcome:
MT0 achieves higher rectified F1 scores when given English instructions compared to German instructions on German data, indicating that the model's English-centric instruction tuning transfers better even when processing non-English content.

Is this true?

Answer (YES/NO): YES